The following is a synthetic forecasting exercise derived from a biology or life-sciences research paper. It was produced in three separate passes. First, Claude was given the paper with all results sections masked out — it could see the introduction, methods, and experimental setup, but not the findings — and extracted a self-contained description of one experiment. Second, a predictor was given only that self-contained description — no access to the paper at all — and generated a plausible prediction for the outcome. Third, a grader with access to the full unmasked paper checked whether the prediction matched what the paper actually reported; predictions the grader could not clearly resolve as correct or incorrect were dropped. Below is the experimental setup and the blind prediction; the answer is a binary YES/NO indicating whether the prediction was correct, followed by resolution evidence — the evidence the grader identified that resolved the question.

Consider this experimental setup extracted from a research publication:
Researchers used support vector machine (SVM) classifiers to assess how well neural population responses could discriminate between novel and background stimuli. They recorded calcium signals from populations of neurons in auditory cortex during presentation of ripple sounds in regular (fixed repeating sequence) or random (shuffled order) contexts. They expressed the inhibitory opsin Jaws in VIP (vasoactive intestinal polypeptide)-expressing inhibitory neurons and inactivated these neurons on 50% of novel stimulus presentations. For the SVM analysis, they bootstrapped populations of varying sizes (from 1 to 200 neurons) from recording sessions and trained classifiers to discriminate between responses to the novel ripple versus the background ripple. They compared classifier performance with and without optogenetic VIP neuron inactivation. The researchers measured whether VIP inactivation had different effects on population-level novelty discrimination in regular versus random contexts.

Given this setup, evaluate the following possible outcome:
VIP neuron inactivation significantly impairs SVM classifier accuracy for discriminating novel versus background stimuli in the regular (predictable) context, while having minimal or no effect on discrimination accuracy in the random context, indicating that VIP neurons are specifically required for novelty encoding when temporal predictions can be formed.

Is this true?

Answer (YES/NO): NO